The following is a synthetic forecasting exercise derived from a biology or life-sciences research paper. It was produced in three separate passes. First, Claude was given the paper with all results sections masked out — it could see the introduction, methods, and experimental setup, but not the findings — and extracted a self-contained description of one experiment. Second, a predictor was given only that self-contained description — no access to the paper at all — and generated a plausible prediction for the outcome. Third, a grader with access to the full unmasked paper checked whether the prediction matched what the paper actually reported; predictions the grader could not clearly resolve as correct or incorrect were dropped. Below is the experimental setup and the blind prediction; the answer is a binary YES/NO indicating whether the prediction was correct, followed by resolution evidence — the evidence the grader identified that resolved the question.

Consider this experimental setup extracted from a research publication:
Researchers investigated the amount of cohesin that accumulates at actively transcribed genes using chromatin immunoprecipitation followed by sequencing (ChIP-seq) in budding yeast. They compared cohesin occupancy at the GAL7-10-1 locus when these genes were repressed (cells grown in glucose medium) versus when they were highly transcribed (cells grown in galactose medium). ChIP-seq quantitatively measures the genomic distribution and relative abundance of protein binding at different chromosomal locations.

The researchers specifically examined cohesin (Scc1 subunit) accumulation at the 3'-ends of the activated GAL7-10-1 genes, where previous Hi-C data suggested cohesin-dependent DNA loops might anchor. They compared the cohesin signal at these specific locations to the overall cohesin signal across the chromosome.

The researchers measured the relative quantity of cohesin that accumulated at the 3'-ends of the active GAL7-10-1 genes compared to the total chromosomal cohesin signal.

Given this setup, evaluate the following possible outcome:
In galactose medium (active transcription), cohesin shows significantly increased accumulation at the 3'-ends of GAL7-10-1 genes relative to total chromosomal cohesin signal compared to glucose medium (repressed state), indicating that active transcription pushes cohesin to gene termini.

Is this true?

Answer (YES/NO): YES